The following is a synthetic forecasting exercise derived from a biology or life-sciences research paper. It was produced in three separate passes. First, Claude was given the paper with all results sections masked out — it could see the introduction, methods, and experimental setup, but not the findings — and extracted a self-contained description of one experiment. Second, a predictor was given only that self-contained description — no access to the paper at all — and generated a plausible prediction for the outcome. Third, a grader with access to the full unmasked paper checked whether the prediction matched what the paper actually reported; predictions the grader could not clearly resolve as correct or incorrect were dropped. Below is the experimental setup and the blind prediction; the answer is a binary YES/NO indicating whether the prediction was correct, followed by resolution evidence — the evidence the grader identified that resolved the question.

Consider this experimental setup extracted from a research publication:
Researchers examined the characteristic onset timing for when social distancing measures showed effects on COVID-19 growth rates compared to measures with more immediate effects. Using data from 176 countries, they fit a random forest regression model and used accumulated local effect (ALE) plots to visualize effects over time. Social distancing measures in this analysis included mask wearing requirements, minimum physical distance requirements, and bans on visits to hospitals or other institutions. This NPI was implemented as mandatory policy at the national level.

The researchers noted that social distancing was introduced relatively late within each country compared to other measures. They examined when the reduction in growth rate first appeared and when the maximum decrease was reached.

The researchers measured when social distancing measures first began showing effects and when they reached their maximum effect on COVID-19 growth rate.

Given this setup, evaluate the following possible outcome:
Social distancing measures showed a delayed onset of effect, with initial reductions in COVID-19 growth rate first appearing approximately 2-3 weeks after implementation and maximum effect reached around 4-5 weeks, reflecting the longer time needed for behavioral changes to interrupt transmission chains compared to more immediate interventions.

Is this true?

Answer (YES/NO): NO